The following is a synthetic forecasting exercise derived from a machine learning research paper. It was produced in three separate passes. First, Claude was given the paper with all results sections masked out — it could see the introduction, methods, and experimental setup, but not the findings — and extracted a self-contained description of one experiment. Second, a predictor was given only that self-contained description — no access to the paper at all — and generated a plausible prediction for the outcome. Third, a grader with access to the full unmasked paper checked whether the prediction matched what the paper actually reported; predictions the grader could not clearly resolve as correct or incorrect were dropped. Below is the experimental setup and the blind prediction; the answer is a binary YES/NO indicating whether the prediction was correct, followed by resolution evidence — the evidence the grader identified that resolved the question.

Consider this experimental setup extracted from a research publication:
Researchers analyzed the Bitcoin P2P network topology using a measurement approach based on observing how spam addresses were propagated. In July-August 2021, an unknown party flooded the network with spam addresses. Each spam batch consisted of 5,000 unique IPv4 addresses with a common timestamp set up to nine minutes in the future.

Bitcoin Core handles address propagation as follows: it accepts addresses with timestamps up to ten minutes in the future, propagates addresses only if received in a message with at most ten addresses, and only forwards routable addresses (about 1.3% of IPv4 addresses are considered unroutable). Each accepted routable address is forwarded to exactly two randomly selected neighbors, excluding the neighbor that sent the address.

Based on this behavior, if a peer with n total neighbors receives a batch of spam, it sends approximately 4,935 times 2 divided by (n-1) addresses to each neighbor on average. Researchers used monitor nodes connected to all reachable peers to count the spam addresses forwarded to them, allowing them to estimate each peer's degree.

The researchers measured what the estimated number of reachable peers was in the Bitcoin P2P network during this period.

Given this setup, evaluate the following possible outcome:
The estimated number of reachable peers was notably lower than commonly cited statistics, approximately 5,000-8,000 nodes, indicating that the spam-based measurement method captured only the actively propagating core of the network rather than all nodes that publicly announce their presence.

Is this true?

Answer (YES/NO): YES